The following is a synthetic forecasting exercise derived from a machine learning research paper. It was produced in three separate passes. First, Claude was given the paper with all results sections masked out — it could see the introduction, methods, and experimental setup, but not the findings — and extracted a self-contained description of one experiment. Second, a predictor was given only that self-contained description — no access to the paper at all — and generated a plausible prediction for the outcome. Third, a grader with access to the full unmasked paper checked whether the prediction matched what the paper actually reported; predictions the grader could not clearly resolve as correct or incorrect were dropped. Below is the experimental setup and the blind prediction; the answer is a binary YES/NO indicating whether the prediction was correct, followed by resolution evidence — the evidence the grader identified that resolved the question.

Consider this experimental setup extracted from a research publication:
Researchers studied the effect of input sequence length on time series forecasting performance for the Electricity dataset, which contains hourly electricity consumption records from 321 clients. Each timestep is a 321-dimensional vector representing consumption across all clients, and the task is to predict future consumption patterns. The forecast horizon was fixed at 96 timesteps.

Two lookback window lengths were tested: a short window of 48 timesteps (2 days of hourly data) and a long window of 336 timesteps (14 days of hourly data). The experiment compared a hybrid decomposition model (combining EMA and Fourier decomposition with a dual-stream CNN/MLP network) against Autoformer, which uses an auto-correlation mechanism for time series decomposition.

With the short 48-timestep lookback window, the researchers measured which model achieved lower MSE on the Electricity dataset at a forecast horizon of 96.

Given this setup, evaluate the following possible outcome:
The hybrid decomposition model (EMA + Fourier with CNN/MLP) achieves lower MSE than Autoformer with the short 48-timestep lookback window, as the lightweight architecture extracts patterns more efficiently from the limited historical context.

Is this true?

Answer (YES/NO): NO